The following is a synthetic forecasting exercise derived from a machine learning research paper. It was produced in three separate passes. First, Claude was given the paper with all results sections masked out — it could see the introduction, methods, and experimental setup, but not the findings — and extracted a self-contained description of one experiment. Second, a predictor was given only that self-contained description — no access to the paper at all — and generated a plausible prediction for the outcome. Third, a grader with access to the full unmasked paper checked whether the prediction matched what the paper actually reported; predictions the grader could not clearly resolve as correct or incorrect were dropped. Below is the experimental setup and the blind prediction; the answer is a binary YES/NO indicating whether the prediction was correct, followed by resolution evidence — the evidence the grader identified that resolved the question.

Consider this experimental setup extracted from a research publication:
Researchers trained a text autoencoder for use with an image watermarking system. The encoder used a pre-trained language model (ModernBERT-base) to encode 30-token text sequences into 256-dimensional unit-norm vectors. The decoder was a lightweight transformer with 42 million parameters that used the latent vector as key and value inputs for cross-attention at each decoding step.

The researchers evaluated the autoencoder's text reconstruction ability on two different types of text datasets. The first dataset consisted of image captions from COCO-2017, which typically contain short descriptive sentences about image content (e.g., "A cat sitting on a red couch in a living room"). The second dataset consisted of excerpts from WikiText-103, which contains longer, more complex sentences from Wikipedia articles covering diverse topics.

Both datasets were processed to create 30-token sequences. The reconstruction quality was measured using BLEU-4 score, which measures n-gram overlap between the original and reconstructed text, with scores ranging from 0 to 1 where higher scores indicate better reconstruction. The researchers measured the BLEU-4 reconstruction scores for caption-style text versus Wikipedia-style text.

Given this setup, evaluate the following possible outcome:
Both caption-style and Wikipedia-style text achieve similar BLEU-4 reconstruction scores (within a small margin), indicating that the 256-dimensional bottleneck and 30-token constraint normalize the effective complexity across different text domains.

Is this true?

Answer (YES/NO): NO